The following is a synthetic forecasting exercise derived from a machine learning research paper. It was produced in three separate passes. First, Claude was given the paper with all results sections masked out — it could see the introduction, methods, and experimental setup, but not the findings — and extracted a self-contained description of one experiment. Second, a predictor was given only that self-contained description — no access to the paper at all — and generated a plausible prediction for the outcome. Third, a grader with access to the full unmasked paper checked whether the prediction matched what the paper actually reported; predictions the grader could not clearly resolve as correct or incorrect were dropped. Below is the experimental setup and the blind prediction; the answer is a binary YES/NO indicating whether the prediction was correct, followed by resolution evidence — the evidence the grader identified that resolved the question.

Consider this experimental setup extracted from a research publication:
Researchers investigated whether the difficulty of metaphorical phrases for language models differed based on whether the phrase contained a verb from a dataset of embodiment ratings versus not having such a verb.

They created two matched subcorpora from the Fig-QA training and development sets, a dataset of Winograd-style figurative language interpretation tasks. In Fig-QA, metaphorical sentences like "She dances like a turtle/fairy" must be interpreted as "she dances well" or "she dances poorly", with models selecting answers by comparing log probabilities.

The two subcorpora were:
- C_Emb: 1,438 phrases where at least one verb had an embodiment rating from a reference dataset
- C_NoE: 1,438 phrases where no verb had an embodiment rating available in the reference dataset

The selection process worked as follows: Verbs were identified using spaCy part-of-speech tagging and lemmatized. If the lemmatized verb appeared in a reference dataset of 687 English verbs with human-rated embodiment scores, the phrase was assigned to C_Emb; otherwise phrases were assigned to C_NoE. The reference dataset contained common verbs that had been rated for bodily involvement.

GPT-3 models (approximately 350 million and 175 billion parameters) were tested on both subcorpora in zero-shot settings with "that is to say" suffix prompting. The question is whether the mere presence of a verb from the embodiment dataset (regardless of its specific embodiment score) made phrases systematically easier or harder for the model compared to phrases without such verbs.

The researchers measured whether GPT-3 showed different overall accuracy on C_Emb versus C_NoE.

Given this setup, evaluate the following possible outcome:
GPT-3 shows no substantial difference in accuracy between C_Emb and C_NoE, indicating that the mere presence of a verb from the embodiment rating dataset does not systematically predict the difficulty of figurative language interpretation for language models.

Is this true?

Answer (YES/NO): YES